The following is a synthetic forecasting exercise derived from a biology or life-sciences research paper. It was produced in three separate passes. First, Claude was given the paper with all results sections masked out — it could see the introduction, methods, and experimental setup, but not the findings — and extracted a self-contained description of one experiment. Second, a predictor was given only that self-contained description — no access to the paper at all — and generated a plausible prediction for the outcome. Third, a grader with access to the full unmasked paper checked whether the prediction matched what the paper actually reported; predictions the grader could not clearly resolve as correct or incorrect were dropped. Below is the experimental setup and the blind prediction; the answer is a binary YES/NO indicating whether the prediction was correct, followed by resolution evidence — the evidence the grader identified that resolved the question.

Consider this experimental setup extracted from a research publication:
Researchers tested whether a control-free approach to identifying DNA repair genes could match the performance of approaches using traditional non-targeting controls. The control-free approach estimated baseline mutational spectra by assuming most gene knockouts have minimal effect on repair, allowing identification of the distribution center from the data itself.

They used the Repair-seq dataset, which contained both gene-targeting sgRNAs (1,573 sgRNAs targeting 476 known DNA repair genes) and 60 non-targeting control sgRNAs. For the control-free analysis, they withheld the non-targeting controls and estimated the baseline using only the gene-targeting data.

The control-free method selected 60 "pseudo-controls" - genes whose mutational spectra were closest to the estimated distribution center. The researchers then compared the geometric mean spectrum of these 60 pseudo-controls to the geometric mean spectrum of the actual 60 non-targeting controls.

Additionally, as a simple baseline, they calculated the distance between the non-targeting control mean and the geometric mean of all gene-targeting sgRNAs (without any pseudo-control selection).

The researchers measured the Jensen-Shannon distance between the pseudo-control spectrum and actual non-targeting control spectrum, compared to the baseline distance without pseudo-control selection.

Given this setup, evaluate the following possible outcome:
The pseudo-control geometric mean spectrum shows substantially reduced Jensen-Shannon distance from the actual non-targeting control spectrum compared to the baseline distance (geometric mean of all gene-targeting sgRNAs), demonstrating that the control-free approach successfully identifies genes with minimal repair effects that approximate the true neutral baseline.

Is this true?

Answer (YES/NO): YES